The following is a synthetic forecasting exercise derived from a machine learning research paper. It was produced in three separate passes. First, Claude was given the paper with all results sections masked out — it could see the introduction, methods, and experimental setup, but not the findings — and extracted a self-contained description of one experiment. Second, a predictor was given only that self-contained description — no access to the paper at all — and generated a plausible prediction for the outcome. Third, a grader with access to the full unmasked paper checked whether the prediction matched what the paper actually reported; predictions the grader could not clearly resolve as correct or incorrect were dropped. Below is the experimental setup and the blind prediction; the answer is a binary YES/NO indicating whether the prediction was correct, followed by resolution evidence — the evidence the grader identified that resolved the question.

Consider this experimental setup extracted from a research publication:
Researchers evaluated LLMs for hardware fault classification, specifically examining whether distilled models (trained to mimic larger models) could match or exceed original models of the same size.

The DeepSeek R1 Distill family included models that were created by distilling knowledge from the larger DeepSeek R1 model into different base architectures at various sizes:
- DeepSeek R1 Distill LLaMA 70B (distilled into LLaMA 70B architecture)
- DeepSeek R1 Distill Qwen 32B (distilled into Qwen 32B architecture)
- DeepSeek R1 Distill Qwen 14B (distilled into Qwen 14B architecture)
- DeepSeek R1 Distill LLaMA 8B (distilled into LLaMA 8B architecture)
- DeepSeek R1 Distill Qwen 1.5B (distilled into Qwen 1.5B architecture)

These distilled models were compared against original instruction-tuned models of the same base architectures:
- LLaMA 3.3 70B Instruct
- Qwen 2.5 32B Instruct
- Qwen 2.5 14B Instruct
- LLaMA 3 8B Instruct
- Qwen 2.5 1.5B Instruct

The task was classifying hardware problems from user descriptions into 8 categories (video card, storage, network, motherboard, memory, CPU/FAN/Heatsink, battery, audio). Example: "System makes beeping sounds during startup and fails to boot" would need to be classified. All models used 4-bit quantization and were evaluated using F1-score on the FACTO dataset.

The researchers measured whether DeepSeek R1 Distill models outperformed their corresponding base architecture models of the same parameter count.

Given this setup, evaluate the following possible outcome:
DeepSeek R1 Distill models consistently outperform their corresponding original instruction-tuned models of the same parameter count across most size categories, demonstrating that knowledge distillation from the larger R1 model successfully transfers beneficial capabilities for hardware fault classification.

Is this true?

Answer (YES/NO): NO